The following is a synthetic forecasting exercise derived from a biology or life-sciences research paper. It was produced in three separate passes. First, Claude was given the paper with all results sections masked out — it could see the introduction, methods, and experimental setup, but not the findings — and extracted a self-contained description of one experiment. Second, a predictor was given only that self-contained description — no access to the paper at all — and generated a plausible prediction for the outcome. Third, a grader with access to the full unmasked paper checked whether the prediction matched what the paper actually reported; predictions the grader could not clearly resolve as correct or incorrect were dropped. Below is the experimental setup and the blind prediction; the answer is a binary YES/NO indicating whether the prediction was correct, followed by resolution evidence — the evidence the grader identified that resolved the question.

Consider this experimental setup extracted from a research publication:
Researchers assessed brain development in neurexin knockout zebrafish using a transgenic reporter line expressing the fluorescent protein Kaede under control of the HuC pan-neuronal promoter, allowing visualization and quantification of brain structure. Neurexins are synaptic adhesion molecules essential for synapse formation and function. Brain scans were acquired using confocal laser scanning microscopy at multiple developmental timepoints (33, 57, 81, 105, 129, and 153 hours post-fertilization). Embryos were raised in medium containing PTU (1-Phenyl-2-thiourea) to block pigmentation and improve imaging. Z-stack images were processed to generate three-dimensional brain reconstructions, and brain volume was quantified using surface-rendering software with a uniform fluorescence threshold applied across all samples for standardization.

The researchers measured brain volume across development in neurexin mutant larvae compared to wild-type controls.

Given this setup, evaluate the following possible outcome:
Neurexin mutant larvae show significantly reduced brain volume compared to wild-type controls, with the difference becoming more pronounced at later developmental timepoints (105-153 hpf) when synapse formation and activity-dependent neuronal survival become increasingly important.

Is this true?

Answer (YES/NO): NO